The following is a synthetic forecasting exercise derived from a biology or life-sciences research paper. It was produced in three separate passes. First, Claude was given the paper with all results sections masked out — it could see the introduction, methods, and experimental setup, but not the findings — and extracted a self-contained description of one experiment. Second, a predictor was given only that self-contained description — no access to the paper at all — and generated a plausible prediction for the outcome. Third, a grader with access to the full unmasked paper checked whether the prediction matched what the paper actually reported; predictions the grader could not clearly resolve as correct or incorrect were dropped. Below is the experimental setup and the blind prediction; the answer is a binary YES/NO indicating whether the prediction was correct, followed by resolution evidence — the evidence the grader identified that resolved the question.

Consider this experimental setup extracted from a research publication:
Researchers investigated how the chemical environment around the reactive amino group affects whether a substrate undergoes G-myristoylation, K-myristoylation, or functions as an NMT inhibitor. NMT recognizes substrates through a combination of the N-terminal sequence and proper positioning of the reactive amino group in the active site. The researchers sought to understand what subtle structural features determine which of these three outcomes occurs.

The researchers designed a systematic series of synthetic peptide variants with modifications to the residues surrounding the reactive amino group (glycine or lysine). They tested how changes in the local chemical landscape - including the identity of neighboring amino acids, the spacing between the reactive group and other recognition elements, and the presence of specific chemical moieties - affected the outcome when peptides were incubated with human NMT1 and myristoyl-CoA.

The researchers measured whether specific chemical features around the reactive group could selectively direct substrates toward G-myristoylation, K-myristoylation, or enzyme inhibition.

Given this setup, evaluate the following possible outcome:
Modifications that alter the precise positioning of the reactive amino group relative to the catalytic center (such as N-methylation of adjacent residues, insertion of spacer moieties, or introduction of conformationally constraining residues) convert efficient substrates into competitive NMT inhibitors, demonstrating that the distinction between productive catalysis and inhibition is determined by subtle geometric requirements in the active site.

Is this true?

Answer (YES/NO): NO